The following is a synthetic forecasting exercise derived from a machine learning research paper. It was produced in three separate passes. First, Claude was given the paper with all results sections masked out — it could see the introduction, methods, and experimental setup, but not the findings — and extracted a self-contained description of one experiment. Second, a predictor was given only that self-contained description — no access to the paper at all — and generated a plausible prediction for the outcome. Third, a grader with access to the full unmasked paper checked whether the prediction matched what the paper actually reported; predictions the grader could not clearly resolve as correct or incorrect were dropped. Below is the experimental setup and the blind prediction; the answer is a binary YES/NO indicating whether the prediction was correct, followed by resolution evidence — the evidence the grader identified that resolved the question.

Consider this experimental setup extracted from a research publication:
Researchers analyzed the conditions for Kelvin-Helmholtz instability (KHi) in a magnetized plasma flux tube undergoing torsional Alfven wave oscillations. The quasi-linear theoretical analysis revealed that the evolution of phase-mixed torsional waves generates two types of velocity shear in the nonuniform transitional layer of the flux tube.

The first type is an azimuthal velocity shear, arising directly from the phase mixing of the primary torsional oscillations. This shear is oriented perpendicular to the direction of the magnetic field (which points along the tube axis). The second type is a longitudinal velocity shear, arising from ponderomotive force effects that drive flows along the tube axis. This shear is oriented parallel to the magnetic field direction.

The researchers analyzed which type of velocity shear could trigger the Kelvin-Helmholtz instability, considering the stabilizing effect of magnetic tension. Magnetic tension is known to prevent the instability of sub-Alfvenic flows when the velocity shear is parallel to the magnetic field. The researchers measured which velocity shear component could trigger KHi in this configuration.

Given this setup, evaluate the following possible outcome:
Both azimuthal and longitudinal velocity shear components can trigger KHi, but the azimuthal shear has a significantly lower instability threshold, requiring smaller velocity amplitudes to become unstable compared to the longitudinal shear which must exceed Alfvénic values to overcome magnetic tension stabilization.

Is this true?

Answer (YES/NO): NO